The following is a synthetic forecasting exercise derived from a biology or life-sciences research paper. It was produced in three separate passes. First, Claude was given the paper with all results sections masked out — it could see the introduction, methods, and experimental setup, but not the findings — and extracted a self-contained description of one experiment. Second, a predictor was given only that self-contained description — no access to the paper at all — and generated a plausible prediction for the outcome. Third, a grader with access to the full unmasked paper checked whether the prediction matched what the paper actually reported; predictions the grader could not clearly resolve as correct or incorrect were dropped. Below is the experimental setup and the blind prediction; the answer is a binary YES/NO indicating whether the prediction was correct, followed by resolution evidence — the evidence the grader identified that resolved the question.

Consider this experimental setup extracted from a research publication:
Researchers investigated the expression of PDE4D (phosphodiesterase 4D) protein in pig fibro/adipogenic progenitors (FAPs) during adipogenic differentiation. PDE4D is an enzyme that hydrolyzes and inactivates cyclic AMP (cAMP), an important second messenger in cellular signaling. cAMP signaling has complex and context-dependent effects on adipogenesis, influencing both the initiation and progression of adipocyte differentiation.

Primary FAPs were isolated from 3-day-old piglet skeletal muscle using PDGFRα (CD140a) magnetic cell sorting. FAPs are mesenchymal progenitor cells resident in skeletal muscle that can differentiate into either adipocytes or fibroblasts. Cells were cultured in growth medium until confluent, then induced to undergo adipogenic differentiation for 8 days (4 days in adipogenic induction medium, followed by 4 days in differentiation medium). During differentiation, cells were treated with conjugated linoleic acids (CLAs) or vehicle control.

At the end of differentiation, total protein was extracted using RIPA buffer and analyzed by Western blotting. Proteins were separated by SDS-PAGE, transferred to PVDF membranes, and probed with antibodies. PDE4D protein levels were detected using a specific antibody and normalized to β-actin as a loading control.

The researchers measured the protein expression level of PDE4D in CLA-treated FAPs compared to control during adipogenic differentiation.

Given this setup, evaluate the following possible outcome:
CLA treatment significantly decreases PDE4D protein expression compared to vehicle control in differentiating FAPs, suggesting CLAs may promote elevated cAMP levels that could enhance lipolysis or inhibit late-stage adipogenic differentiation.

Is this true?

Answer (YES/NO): YES